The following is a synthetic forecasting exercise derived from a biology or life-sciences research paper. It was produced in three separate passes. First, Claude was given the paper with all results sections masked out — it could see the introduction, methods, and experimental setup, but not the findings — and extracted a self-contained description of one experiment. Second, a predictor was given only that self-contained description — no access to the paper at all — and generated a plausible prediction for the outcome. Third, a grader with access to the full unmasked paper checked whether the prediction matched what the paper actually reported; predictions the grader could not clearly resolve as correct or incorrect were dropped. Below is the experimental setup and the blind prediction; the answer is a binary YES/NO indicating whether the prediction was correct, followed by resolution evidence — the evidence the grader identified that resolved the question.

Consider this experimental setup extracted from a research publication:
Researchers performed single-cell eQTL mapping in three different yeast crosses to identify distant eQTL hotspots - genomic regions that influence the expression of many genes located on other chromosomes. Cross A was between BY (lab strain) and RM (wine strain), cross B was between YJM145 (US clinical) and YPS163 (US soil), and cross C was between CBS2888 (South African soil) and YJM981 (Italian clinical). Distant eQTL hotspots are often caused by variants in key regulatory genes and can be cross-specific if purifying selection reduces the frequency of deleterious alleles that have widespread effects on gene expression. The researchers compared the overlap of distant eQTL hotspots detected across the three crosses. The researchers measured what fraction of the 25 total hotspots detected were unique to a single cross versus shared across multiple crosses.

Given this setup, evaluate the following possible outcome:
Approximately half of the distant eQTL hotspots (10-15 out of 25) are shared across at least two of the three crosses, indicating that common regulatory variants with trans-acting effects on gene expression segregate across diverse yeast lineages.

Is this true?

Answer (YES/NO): YES